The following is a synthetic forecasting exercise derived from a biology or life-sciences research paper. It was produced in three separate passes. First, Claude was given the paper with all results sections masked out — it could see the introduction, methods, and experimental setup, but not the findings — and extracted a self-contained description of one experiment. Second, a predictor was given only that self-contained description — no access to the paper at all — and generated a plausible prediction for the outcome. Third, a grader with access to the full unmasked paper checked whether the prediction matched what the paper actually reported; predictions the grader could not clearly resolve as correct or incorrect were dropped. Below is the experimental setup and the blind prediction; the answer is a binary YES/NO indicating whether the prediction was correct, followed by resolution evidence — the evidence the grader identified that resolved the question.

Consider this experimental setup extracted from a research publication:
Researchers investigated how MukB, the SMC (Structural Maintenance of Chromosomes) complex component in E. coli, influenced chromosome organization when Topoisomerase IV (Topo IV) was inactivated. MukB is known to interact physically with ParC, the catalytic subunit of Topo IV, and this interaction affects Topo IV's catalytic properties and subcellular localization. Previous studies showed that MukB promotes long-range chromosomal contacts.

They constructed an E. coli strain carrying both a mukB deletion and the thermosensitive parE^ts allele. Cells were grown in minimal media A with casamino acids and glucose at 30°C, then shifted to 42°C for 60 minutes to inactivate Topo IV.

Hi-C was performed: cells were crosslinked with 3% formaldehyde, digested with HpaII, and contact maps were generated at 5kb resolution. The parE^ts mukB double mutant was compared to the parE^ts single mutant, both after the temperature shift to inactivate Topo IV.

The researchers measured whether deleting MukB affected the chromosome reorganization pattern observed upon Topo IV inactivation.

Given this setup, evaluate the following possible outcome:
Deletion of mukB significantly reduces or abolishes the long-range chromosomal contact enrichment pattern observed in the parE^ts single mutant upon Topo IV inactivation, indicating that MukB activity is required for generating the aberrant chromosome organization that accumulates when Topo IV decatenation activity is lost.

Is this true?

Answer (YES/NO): NO